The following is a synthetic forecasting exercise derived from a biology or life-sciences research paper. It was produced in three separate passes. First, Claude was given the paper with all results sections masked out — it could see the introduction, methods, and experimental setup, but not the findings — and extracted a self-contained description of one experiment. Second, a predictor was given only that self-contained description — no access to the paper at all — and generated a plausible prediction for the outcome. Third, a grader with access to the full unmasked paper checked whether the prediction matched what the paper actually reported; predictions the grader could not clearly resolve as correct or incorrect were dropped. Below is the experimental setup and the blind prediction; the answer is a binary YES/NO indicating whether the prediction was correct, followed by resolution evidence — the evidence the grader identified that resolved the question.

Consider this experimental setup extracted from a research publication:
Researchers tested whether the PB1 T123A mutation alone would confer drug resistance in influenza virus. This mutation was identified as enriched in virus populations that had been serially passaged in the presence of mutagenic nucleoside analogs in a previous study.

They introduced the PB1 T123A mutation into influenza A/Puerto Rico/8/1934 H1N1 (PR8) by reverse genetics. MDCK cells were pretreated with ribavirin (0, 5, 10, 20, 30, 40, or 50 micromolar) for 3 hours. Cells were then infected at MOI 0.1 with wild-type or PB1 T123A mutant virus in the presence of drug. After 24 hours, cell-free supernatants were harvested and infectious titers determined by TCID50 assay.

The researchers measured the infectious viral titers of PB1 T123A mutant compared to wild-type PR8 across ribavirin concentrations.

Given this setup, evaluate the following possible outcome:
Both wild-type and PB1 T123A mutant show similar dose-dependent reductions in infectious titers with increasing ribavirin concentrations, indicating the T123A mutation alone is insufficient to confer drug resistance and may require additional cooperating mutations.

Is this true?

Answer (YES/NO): YES